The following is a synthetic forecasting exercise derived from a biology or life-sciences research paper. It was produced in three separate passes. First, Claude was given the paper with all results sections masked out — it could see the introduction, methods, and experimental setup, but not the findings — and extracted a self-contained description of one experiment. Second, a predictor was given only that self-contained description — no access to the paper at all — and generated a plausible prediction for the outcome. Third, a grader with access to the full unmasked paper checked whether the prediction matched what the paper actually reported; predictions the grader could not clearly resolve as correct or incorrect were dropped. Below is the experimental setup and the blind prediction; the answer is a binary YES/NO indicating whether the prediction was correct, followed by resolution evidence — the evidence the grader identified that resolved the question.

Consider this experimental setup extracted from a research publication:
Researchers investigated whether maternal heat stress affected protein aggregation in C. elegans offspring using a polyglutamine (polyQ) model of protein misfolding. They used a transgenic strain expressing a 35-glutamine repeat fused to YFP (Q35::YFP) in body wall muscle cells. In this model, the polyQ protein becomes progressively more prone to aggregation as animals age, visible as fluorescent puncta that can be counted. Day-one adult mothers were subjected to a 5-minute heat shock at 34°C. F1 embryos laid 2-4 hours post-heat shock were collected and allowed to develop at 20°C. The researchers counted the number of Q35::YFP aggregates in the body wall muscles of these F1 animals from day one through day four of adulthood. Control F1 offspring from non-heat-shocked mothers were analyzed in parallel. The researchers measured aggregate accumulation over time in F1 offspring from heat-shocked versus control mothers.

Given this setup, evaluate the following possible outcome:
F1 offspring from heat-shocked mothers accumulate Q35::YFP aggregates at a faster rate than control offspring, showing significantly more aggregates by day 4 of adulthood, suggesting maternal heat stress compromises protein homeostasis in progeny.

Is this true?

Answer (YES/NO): NO